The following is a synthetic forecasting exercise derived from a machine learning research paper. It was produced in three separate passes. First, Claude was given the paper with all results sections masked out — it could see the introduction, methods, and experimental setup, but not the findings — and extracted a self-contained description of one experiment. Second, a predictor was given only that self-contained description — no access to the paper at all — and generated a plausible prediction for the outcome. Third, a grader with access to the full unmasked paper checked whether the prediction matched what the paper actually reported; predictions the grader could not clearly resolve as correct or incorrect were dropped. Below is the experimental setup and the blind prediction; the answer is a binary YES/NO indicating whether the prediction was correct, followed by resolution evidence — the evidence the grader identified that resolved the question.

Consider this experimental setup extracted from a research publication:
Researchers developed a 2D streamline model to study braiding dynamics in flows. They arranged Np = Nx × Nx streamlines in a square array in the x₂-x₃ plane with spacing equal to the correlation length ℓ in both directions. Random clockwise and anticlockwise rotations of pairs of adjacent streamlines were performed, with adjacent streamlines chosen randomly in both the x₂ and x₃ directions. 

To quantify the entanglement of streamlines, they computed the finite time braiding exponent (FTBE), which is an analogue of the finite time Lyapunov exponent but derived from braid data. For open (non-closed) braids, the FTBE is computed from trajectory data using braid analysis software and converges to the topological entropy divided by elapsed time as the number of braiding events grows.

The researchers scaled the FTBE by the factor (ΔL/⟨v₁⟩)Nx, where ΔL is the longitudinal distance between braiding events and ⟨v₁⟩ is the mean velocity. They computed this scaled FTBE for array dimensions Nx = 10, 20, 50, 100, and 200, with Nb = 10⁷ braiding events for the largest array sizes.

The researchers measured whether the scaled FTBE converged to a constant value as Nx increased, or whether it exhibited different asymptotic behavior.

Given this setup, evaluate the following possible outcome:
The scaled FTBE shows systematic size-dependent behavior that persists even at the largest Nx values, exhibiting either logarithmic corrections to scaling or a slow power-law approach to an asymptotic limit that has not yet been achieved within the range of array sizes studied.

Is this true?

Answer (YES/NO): NO